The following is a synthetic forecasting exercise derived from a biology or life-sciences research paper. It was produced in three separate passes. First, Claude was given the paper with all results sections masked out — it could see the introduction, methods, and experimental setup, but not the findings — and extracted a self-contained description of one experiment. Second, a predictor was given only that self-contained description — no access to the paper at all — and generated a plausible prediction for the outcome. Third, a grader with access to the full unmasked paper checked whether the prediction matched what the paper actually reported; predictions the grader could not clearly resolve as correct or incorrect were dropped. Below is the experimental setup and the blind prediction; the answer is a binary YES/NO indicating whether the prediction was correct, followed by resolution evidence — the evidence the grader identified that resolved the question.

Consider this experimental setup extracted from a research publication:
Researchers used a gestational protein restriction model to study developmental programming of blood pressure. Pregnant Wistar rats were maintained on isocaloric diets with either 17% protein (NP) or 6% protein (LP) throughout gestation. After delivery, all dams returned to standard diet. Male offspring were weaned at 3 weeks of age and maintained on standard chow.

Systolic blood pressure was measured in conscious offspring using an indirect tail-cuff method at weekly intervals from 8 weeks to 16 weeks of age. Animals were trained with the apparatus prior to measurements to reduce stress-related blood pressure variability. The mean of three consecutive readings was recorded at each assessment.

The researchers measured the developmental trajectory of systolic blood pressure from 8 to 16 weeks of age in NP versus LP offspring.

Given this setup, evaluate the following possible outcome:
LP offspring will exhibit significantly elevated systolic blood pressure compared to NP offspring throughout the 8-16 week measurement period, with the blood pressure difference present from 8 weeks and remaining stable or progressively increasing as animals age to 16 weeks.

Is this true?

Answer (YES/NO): YES